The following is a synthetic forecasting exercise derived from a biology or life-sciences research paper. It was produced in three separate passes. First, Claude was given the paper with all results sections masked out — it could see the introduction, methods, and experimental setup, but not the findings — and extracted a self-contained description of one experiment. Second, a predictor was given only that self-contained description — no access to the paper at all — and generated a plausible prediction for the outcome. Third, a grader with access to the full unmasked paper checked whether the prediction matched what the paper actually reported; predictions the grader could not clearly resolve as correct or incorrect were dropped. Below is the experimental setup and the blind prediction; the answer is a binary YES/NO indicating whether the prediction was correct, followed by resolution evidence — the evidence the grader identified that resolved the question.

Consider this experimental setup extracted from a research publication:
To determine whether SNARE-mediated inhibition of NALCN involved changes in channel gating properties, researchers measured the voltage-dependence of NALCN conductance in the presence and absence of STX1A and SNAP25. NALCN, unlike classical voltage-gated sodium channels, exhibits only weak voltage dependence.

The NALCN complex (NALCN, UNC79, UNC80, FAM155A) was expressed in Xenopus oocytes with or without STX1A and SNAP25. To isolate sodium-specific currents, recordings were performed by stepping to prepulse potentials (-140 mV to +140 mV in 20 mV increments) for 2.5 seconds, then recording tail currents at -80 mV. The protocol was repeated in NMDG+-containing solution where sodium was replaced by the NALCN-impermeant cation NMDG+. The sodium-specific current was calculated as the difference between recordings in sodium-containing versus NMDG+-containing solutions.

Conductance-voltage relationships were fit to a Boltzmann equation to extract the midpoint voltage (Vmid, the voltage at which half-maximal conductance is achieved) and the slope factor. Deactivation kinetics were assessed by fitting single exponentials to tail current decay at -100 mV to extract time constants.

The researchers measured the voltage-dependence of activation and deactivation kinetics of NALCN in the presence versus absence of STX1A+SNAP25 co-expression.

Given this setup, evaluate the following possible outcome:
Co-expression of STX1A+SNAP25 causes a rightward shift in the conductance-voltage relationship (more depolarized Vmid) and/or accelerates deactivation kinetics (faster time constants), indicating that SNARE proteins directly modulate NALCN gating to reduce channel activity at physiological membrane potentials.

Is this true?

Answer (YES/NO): YES